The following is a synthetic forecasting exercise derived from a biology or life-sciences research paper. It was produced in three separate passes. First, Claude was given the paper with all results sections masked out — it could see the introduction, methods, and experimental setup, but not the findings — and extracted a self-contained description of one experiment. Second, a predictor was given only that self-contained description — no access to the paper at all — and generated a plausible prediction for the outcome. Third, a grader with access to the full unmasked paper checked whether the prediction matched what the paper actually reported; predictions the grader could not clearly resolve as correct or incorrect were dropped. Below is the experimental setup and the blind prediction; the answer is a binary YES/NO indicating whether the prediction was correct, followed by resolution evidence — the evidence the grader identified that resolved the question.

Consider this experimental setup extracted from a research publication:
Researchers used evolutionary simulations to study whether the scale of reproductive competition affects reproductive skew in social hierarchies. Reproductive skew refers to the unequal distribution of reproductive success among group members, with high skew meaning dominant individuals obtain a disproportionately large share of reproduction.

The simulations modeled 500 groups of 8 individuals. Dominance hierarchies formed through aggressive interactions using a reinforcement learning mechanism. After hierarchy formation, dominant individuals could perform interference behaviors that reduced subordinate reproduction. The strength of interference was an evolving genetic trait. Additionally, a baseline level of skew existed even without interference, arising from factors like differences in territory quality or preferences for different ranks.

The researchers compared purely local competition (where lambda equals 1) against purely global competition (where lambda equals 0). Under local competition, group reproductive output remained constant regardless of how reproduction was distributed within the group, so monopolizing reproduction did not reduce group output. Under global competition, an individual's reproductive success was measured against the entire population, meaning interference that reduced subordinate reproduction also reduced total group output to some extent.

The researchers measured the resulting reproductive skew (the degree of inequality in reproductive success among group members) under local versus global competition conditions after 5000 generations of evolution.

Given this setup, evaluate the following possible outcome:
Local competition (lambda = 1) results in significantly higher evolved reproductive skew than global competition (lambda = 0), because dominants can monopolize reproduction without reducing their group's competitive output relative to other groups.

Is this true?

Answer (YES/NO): YES